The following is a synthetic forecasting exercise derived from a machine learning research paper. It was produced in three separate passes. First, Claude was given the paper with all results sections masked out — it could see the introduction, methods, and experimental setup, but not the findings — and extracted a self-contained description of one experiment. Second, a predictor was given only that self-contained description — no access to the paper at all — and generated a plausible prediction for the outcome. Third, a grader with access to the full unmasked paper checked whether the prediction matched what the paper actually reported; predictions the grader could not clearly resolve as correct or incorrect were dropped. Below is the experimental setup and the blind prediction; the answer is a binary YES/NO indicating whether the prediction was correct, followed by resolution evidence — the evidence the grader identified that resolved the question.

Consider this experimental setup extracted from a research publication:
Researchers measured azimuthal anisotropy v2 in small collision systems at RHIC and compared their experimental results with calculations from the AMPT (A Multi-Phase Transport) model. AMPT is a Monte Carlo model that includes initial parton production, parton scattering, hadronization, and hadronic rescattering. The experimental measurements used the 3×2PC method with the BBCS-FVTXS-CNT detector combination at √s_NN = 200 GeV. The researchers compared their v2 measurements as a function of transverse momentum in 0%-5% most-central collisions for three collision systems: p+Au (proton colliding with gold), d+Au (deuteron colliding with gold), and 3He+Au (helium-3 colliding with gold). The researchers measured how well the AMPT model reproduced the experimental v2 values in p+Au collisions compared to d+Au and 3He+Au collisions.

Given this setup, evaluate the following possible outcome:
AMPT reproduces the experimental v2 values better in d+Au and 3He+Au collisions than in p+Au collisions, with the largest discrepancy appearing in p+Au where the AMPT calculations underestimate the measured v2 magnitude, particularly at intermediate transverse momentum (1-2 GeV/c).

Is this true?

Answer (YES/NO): NO